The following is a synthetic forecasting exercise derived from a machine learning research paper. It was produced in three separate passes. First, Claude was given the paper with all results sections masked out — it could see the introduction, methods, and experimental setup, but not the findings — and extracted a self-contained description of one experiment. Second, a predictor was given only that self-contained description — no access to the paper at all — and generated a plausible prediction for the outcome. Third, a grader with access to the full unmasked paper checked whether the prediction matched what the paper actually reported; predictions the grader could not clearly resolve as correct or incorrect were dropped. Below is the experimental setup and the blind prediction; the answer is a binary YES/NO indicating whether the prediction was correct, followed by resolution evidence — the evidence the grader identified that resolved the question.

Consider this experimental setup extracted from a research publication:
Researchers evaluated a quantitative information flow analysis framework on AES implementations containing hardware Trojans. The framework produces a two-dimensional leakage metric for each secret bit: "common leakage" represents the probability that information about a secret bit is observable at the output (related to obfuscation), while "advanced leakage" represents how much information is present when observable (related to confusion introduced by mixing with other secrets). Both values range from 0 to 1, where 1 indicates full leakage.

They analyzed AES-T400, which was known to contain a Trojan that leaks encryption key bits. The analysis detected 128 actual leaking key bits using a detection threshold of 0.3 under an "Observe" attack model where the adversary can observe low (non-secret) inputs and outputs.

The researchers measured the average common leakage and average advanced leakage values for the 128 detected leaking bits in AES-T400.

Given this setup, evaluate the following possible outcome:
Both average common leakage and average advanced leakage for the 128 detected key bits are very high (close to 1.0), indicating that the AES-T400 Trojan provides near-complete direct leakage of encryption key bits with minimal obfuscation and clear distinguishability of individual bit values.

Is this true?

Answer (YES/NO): NO